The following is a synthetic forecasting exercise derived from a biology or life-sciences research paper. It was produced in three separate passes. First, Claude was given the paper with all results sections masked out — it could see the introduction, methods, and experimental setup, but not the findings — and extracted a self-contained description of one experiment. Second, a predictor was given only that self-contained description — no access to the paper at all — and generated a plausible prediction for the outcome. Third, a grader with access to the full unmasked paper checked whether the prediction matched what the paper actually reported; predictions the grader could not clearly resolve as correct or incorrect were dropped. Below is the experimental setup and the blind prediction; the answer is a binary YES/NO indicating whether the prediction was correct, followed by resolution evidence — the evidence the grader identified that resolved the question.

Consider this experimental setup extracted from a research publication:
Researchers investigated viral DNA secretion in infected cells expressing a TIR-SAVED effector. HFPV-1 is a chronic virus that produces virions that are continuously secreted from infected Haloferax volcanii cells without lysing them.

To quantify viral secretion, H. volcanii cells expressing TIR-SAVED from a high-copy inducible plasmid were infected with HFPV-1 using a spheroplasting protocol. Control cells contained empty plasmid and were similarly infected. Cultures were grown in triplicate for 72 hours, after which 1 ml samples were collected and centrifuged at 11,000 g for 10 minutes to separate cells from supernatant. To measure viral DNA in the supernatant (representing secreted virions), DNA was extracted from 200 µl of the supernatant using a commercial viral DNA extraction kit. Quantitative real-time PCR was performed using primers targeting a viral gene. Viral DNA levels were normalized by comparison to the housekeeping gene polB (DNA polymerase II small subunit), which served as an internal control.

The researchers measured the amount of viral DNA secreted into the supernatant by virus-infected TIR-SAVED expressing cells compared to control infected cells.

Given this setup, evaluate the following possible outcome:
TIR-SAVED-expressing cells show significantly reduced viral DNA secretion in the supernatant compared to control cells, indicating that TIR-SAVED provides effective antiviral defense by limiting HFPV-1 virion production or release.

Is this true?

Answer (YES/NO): NO